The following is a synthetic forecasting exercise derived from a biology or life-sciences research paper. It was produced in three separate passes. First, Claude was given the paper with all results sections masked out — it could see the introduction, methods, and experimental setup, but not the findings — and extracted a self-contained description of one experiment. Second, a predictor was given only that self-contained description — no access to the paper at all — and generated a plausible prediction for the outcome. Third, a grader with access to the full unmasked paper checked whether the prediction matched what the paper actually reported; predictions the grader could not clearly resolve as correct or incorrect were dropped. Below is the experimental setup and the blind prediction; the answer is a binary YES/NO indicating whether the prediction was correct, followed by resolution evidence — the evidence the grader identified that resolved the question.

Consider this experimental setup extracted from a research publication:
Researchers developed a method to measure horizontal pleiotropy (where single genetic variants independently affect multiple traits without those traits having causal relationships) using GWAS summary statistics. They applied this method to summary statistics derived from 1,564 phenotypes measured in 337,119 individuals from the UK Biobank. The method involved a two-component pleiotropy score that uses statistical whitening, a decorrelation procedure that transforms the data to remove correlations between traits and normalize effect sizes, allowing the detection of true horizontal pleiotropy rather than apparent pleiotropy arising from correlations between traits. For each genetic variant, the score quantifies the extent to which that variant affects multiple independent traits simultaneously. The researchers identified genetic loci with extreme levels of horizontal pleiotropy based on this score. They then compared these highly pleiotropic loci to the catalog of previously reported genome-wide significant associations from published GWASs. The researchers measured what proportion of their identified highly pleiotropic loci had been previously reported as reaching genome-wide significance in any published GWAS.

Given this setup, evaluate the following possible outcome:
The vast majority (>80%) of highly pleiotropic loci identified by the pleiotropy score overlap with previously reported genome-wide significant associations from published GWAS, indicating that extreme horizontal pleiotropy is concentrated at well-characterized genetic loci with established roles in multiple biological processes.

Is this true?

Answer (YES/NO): NO